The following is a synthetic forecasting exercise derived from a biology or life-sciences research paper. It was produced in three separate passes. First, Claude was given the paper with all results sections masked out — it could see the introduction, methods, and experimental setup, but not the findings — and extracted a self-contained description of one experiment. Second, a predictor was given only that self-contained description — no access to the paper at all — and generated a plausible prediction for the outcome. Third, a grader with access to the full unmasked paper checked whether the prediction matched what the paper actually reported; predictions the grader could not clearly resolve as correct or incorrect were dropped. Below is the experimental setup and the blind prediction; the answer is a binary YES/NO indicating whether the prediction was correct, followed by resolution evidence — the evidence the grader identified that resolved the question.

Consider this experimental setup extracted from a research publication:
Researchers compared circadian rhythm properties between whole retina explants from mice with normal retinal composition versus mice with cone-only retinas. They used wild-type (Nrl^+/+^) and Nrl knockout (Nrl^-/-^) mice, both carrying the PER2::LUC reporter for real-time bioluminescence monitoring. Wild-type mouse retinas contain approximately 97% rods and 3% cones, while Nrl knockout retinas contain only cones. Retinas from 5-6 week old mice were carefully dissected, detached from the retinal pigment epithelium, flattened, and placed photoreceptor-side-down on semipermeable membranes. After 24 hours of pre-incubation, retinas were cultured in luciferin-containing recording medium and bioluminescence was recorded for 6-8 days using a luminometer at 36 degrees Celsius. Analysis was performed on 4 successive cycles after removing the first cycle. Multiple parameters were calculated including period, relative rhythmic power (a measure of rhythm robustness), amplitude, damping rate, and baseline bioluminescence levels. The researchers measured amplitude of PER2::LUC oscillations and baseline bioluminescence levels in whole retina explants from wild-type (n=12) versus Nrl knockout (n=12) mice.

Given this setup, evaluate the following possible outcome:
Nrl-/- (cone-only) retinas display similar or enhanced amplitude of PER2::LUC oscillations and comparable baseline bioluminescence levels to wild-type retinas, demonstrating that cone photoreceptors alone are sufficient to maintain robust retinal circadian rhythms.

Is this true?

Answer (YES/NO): NO